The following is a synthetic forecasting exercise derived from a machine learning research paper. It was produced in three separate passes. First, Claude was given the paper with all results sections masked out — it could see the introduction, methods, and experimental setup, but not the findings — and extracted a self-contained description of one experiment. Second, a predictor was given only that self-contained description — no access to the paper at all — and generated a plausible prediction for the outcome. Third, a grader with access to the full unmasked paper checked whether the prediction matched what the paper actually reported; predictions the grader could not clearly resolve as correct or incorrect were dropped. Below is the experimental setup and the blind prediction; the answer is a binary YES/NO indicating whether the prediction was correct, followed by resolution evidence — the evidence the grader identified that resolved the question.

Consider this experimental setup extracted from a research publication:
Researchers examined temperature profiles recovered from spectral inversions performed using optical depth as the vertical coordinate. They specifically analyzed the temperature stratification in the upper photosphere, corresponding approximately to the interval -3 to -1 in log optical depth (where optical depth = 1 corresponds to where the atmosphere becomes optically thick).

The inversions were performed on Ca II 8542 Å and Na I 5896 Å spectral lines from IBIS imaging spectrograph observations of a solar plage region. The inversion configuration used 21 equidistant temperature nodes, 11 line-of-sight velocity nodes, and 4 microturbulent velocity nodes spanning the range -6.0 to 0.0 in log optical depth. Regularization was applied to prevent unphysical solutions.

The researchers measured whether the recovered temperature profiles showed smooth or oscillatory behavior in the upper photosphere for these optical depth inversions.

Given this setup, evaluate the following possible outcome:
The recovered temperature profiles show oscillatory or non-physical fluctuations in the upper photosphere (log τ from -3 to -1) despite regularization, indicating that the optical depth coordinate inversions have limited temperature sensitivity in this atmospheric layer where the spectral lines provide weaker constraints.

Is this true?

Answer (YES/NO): YES